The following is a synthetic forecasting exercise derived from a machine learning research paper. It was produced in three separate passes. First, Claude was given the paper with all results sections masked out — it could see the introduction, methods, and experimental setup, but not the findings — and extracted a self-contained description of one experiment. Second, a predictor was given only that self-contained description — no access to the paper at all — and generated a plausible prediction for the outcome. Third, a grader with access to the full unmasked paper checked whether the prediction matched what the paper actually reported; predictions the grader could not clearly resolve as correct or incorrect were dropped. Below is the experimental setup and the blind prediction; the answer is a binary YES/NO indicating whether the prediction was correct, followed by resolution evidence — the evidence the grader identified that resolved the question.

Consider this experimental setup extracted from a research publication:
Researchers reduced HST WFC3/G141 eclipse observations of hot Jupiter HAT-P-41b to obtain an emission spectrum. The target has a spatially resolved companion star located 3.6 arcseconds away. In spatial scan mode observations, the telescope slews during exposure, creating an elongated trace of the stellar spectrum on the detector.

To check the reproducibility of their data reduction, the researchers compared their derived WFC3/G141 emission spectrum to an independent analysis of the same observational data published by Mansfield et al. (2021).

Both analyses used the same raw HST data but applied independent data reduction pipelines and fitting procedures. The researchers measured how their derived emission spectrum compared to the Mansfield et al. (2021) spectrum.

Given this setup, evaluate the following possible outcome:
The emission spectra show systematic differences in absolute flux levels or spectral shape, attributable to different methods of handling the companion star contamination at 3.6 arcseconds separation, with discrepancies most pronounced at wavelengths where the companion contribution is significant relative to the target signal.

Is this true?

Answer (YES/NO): NO